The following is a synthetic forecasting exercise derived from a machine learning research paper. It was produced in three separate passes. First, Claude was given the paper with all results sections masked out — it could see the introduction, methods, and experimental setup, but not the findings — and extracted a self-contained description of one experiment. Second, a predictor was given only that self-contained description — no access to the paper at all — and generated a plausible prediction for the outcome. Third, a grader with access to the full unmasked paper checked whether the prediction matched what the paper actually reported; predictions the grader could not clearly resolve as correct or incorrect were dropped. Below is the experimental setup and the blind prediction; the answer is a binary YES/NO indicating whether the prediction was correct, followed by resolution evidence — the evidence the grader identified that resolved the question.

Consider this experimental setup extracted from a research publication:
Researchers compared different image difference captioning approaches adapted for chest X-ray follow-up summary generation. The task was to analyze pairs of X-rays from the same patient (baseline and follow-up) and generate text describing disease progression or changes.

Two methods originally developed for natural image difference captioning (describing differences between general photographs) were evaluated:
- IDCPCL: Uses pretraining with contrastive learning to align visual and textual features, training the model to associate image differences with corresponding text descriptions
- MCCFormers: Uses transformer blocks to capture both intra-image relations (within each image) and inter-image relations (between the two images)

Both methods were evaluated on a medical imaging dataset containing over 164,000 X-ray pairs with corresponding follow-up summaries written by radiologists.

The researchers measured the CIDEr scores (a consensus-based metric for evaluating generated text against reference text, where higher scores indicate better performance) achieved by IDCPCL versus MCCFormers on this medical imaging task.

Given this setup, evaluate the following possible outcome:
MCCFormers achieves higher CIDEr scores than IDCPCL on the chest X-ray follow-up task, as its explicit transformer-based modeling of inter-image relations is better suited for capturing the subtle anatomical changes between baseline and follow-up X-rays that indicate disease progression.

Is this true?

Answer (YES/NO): NO